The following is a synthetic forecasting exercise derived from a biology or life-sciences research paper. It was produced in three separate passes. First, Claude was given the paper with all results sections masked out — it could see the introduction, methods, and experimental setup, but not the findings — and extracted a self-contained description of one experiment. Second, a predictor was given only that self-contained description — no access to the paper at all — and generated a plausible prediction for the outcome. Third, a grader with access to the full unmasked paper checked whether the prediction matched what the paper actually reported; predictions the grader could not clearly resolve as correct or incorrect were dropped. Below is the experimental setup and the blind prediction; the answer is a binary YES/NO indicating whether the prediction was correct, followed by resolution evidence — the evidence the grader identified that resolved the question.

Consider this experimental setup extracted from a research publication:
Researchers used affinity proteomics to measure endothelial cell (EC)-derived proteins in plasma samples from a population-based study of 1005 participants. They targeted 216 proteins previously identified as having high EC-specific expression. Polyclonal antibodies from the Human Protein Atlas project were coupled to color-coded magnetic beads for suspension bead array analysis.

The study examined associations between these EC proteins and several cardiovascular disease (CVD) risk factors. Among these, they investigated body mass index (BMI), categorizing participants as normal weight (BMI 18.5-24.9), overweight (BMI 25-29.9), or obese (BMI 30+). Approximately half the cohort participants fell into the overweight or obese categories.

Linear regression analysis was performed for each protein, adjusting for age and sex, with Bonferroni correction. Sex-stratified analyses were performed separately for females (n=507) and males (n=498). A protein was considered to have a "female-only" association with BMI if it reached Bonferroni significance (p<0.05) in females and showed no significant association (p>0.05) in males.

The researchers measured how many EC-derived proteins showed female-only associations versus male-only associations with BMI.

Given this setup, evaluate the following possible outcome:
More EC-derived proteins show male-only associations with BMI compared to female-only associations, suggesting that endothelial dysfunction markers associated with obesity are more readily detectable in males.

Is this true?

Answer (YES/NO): NO